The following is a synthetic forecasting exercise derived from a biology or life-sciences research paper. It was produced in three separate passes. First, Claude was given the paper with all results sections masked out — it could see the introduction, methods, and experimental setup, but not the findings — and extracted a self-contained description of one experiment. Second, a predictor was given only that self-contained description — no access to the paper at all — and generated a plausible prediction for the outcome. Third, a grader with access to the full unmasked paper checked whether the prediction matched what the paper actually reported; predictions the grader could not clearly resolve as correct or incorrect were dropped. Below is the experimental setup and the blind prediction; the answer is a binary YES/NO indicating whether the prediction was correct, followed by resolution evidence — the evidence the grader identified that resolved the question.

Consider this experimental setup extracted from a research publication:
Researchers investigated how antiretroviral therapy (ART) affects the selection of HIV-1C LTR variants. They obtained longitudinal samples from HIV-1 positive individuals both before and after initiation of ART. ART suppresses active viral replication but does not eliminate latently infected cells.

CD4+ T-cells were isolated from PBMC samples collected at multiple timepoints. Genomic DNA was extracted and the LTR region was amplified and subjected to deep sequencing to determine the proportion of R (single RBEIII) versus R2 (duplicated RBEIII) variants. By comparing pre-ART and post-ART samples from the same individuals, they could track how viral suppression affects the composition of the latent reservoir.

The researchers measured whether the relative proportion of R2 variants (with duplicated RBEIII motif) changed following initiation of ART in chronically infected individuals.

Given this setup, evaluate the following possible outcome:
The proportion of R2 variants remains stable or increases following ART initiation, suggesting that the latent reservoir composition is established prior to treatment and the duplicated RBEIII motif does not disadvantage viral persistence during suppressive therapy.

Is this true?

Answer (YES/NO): YES